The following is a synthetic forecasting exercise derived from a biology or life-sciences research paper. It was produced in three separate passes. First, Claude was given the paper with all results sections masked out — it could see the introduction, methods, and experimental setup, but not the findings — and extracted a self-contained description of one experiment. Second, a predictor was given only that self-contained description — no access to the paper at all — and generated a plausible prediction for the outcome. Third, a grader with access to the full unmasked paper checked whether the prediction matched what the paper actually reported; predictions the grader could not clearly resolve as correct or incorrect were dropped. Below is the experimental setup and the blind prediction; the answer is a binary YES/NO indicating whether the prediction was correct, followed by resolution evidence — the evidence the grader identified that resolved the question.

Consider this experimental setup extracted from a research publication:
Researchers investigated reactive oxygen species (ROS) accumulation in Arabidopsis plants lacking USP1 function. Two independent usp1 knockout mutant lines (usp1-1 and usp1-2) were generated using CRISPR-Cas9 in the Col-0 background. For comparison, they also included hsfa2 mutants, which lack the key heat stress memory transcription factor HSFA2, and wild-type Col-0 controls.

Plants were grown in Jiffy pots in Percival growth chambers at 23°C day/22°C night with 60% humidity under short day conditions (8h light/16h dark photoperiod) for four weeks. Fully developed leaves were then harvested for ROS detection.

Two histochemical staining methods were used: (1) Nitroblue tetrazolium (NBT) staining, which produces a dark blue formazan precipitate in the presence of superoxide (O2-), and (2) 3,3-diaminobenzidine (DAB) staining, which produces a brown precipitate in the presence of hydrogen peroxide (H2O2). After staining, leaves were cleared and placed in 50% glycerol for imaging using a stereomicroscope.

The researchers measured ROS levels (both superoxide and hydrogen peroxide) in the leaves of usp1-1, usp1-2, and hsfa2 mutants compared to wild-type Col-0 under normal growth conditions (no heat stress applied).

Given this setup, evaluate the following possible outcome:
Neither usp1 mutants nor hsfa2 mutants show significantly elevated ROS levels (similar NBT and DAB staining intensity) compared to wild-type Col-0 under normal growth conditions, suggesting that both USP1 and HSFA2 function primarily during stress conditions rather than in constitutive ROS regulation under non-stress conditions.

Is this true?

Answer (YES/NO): NO